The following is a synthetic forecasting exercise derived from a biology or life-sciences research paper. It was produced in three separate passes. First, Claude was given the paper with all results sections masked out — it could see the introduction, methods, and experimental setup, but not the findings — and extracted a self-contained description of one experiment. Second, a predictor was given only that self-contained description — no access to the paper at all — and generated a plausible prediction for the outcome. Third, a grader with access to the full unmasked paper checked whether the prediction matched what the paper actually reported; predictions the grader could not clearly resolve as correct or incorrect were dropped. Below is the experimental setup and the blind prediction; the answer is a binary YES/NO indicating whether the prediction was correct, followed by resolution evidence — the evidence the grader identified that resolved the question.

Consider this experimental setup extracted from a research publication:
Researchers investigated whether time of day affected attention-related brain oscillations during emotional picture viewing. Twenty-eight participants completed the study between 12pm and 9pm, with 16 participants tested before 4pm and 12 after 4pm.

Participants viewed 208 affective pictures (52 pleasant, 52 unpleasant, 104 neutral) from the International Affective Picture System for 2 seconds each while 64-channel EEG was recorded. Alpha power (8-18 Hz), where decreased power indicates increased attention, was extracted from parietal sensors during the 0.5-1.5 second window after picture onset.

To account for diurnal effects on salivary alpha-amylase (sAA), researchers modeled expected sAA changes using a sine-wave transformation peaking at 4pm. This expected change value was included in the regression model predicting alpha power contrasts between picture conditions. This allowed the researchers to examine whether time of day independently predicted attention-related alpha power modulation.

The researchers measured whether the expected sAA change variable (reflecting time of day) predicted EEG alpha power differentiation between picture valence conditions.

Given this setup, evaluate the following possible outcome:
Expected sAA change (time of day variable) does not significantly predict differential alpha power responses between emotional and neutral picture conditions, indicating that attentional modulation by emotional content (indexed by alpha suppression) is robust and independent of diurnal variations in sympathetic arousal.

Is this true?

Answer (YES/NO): NO